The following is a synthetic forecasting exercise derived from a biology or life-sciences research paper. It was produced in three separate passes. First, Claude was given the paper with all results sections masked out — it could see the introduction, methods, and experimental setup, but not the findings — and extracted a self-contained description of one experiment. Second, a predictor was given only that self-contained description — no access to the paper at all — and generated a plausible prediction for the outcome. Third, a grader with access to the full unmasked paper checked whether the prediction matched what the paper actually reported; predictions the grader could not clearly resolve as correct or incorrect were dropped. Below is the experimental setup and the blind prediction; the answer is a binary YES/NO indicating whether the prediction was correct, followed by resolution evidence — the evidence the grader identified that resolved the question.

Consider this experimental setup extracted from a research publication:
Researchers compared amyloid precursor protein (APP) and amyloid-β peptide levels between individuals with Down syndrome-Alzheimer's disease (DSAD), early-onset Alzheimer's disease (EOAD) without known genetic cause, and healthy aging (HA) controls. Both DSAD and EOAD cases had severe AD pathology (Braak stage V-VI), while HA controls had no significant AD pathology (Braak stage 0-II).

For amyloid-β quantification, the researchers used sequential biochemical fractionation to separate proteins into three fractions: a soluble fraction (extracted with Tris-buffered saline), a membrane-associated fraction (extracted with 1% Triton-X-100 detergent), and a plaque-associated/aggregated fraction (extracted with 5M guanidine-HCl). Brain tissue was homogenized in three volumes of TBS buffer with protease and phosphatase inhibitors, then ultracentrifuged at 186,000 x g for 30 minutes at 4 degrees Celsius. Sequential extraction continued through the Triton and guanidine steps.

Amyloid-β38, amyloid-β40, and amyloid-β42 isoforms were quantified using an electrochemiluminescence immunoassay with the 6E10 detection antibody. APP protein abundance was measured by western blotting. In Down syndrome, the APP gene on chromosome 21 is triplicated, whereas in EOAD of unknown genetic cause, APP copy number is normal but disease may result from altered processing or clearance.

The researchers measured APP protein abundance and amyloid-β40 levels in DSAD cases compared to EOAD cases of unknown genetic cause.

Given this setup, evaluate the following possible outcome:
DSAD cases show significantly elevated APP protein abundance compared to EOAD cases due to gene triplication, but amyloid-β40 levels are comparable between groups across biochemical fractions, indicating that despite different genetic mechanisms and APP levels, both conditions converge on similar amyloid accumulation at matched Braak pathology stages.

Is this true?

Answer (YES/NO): NO